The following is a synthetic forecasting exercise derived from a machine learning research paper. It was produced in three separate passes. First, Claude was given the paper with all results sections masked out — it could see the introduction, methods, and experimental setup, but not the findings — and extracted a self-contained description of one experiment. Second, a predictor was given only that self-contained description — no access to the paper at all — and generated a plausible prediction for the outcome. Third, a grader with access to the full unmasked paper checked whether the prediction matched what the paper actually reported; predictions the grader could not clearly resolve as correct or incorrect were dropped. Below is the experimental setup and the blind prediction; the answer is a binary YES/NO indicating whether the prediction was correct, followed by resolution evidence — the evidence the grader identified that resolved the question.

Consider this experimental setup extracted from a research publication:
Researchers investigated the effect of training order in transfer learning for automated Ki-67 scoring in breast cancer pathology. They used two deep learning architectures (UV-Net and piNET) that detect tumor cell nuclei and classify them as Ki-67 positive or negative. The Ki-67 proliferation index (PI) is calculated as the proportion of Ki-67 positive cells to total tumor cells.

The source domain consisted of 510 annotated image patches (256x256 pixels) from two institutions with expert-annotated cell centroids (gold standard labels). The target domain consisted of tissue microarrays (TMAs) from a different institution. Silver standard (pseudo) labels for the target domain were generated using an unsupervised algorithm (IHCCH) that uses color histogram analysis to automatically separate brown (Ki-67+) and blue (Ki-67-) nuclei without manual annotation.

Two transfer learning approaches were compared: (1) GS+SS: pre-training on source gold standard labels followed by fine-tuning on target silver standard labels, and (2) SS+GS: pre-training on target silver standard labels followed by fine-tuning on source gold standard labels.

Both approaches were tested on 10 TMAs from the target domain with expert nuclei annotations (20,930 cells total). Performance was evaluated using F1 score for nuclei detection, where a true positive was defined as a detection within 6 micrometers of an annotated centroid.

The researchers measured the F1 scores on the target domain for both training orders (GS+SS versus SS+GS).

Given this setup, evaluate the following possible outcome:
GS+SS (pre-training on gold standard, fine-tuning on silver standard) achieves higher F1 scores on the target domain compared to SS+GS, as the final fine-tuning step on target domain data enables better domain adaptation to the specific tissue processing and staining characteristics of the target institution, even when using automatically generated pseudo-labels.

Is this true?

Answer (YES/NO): NO